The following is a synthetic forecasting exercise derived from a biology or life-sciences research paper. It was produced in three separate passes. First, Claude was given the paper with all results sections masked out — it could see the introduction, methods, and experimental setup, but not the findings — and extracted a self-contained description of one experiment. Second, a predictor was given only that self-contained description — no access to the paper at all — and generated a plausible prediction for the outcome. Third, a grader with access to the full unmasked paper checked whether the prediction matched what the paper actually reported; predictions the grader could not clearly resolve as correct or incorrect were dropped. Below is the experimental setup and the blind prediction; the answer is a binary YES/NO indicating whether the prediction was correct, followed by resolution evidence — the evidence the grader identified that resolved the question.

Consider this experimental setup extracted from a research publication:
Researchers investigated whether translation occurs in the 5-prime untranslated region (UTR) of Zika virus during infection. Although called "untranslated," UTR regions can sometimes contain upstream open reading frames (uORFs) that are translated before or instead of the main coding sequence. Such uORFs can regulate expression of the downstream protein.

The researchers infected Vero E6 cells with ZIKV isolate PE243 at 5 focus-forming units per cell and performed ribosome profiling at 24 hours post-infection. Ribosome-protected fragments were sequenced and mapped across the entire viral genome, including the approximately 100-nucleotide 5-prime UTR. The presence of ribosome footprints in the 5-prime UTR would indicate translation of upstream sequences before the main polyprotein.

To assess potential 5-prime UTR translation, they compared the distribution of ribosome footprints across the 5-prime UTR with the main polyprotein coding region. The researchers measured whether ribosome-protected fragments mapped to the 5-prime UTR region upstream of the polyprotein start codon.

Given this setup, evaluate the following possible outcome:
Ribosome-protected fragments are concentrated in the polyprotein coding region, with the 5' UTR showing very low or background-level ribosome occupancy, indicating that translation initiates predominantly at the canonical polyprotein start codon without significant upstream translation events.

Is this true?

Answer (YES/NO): NO